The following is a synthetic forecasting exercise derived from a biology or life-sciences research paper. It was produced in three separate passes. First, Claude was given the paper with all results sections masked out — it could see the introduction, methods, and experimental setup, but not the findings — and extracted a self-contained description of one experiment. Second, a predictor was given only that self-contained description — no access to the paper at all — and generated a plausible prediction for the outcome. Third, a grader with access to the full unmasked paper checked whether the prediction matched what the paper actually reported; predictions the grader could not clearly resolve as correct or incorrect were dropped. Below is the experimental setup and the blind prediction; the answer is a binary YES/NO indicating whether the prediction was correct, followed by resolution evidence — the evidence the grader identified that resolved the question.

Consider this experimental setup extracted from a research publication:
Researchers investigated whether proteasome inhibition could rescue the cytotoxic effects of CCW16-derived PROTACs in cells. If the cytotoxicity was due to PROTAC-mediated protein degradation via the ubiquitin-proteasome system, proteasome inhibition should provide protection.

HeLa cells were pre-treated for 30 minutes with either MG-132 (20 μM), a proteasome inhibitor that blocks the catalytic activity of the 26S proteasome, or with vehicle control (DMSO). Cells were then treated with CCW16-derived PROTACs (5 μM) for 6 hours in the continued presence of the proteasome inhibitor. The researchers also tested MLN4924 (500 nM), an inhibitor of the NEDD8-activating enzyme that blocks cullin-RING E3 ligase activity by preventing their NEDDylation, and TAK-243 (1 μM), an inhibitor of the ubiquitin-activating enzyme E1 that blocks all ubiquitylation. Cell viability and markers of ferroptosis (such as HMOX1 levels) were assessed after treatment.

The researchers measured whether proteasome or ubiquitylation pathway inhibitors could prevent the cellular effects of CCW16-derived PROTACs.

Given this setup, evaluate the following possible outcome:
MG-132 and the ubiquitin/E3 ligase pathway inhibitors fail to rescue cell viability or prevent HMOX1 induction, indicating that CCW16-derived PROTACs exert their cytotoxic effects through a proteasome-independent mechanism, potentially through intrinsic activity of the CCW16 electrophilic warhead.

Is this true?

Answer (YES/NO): YES